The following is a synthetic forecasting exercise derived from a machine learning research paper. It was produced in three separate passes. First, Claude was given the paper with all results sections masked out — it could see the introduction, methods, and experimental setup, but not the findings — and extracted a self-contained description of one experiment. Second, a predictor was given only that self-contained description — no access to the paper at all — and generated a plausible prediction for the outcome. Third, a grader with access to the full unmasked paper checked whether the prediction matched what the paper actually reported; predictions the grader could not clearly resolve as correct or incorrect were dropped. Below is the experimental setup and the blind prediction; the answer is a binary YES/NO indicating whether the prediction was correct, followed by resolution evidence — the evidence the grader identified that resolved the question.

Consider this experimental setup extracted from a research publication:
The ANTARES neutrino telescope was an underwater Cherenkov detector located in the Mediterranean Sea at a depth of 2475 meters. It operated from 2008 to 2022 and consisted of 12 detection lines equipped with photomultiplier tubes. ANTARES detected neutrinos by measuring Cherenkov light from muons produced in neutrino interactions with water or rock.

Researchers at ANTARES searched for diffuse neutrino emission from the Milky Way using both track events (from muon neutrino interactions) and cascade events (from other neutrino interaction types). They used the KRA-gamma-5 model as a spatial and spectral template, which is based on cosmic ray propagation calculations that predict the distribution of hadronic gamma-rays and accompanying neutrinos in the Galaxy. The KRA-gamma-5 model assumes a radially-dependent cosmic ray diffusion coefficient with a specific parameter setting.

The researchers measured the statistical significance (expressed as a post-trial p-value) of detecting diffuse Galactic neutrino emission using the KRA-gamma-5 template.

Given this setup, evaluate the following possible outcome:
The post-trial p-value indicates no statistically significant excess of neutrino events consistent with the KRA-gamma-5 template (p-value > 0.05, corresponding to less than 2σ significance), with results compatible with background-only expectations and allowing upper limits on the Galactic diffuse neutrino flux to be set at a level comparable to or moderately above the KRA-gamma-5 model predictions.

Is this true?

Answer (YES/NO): NO